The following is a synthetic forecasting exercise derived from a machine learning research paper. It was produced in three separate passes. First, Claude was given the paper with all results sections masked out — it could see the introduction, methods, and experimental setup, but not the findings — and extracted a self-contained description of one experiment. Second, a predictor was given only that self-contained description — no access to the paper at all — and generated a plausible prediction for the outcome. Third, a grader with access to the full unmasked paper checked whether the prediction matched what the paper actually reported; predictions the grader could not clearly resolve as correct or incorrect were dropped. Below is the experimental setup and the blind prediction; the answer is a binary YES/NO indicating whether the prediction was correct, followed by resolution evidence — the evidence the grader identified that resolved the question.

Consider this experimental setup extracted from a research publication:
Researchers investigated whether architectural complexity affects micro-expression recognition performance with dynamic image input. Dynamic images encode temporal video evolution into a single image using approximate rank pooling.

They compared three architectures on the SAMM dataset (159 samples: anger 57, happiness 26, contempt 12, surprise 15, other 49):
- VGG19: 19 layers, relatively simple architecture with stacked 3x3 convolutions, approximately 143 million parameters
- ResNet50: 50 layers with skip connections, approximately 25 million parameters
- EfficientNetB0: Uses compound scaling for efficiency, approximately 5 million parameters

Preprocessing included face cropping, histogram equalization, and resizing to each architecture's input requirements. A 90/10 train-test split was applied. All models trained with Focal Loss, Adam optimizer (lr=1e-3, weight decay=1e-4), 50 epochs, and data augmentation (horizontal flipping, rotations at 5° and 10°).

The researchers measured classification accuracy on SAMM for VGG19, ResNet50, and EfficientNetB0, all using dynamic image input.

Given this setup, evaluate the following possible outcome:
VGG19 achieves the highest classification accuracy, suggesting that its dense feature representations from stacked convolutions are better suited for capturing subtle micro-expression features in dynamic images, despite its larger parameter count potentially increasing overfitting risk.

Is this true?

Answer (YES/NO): NO